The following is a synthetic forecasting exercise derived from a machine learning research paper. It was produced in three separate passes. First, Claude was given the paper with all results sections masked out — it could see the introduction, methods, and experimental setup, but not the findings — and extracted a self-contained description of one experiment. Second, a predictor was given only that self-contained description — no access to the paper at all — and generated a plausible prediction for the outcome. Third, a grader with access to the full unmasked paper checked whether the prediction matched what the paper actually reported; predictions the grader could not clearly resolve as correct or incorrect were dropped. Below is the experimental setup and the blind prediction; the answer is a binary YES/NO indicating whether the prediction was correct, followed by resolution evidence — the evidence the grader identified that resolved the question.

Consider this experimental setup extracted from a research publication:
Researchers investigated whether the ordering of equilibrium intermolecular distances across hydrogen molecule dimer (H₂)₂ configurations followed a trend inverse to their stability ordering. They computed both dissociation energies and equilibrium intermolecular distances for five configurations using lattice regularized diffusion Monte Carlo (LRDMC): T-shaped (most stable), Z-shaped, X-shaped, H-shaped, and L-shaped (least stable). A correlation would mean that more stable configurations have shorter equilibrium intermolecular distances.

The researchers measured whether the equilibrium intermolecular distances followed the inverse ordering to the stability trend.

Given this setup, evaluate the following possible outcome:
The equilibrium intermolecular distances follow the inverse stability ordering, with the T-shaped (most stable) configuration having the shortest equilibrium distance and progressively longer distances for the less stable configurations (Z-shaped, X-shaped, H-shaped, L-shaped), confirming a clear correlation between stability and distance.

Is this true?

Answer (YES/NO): YES